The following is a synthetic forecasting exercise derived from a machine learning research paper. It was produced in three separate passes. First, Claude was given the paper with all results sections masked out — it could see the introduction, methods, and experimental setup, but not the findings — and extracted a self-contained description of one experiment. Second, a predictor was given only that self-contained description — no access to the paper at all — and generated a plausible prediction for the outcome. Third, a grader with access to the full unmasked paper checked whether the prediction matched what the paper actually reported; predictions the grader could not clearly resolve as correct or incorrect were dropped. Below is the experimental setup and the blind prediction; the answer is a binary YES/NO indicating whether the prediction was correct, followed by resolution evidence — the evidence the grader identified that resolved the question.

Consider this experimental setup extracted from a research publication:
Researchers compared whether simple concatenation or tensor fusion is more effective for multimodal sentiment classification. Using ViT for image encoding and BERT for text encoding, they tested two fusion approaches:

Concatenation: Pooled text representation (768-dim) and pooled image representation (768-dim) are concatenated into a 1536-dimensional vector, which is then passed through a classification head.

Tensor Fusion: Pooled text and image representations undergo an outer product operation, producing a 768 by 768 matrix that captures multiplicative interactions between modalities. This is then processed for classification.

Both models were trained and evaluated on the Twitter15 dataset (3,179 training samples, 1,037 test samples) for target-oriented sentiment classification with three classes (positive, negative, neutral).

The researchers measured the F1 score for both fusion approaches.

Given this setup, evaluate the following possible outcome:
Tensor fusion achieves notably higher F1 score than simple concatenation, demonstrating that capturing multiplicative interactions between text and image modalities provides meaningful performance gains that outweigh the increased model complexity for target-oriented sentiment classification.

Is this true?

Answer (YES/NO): NO